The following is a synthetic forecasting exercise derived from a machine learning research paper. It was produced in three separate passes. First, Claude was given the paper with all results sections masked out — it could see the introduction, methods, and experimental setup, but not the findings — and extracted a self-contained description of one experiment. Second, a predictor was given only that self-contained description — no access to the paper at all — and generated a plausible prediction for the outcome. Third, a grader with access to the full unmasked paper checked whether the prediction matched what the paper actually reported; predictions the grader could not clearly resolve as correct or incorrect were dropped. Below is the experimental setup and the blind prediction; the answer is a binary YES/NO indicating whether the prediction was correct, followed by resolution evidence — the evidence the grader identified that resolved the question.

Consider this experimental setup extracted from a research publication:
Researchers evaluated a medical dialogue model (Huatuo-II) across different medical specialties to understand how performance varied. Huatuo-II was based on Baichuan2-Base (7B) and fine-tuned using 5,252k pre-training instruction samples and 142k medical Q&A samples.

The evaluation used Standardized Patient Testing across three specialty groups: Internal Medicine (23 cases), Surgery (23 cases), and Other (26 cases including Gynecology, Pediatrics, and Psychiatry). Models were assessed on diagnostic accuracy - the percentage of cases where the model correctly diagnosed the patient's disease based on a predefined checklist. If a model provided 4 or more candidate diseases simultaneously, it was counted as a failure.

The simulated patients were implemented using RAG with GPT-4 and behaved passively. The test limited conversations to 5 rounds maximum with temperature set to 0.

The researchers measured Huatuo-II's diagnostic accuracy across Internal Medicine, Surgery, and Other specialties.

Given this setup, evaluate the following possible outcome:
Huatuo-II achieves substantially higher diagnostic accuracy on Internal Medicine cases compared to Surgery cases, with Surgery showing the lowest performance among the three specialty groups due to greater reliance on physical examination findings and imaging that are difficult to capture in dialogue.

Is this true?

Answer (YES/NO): NO